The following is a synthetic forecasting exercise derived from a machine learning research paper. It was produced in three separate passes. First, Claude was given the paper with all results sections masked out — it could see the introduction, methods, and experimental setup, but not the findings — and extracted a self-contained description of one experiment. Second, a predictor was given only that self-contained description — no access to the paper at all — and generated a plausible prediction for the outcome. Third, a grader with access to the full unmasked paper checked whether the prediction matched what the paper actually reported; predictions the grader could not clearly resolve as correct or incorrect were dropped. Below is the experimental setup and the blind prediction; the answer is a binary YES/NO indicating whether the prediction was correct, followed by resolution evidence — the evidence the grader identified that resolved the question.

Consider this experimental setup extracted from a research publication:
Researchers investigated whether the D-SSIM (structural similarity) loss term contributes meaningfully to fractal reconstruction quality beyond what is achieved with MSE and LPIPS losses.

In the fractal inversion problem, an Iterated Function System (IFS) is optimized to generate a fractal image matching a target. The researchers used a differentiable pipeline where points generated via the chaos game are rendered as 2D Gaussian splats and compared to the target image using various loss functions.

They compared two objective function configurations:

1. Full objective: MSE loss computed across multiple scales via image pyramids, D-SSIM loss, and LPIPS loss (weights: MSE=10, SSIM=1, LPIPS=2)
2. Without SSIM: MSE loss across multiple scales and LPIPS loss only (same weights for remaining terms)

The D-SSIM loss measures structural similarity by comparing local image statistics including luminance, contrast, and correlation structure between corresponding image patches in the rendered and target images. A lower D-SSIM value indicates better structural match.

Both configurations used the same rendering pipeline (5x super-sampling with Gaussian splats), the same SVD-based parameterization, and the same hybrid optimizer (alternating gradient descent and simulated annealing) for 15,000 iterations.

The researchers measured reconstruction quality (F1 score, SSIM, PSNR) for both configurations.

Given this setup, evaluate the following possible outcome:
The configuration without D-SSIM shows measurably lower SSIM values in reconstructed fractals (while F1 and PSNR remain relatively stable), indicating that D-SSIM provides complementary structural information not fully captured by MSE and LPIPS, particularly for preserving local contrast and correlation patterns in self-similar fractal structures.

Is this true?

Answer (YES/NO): NO